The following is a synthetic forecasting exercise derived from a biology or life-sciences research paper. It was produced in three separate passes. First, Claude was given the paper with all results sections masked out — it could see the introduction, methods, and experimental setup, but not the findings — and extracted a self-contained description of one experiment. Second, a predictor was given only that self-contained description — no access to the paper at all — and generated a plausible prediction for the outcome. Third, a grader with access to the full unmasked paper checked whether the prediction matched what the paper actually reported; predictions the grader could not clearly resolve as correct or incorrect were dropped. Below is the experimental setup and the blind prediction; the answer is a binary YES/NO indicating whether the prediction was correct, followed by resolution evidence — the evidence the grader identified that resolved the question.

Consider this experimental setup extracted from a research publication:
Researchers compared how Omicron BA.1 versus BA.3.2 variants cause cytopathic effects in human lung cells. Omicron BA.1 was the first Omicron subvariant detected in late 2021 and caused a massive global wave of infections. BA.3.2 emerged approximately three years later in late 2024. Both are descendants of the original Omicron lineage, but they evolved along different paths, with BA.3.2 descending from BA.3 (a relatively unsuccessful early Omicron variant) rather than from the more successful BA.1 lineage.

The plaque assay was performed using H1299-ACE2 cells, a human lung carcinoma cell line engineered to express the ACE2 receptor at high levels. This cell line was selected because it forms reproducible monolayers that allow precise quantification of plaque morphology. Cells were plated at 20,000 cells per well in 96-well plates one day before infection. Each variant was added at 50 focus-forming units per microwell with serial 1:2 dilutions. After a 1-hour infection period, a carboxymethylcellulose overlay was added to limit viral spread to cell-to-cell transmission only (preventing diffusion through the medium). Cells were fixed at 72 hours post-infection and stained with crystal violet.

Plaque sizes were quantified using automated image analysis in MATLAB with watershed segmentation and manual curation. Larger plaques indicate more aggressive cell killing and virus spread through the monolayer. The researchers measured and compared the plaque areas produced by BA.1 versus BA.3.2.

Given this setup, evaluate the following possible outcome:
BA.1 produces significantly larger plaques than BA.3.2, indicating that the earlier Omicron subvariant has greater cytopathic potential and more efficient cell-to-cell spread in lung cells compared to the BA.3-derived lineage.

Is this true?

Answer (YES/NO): YES